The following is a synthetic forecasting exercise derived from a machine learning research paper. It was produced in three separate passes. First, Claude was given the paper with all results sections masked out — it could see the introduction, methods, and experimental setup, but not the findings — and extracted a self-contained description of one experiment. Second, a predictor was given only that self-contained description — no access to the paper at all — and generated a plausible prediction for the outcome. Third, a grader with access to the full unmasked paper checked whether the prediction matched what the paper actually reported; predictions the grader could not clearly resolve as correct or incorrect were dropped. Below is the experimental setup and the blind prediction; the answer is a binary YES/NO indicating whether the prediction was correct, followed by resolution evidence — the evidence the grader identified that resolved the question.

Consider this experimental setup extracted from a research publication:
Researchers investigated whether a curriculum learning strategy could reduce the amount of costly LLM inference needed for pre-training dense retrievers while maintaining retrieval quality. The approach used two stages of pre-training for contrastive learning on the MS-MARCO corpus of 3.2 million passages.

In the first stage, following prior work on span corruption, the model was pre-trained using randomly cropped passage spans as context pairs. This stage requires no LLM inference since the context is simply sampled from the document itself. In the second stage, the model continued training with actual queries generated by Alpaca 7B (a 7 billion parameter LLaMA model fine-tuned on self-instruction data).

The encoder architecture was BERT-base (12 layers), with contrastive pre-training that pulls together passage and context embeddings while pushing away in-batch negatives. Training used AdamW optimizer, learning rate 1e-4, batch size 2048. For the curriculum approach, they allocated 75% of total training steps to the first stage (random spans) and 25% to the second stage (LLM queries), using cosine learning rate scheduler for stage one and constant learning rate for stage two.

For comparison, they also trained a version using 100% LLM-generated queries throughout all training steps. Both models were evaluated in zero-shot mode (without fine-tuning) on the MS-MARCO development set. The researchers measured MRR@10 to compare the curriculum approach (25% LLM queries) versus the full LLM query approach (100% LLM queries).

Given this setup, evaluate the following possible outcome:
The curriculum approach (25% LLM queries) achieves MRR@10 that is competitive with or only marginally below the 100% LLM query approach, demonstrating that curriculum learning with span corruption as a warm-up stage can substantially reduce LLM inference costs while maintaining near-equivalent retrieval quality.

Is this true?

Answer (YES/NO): YES